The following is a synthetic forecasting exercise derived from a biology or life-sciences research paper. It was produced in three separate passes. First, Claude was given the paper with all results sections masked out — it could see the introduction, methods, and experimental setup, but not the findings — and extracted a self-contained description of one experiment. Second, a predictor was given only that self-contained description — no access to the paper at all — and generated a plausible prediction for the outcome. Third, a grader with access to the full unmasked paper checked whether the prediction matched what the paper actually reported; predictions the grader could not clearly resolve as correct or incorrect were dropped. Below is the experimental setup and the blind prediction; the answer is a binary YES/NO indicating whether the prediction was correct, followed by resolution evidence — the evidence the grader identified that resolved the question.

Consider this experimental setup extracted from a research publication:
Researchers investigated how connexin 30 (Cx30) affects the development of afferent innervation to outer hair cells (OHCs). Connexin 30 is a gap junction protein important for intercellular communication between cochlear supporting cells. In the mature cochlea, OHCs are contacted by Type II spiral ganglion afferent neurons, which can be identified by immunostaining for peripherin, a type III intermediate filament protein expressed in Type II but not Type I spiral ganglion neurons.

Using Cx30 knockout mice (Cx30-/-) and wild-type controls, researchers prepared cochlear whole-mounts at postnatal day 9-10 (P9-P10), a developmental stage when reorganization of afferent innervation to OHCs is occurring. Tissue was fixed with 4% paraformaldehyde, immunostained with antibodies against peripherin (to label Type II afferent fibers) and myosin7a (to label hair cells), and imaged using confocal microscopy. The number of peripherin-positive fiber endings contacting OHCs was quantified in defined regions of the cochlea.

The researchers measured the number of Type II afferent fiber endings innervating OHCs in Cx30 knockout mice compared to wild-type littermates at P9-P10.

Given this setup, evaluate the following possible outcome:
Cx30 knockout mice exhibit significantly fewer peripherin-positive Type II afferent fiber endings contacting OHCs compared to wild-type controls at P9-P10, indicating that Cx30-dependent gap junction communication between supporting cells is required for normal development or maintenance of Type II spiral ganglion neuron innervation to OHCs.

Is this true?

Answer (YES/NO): YES